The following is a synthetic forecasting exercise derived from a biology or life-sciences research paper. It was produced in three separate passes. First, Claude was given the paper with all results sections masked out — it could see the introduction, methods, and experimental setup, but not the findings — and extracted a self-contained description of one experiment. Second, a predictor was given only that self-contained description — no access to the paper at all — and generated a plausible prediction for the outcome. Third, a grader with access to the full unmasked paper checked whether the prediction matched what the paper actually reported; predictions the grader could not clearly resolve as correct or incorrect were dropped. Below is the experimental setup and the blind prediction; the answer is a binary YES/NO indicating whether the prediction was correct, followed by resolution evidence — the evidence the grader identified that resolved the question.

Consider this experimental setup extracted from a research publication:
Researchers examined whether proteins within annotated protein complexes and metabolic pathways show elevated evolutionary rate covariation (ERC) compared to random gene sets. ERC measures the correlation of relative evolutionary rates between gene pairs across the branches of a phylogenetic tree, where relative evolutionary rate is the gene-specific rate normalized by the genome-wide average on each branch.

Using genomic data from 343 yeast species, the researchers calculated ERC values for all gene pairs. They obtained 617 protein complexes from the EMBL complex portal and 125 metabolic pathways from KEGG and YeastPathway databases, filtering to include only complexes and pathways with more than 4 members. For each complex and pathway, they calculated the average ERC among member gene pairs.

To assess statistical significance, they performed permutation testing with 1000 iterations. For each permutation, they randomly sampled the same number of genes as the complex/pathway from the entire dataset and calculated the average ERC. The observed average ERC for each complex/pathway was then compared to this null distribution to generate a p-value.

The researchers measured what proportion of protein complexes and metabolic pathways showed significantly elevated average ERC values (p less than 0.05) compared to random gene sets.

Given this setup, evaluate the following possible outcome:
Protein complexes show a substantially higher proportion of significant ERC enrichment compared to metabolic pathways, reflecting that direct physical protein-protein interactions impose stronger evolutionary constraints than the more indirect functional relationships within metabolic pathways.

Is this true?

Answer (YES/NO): NO